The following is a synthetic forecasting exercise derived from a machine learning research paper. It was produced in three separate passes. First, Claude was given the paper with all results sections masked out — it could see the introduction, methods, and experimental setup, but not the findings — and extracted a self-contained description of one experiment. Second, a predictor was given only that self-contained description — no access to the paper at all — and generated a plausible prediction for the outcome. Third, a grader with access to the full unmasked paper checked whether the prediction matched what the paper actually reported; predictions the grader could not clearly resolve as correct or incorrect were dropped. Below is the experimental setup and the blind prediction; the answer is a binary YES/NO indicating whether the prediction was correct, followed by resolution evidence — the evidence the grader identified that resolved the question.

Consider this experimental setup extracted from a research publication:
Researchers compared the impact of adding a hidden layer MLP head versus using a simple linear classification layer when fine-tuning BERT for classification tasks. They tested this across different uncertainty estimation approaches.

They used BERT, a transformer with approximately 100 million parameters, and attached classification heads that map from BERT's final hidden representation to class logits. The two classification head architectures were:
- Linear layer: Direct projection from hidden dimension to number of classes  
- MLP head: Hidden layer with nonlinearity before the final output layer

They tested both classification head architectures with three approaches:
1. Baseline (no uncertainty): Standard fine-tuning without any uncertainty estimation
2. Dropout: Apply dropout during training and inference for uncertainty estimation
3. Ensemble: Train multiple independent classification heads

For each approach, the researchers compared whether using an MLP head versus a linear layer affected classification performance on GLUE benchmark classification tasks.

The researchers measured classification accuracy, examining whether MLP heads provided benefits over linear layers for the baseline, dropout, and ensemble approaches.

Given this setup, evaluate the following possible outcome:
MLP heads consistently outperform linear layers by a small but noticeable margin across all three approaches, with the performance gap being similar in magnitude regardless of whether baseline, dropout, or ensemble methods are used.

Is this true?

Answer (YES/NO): NO